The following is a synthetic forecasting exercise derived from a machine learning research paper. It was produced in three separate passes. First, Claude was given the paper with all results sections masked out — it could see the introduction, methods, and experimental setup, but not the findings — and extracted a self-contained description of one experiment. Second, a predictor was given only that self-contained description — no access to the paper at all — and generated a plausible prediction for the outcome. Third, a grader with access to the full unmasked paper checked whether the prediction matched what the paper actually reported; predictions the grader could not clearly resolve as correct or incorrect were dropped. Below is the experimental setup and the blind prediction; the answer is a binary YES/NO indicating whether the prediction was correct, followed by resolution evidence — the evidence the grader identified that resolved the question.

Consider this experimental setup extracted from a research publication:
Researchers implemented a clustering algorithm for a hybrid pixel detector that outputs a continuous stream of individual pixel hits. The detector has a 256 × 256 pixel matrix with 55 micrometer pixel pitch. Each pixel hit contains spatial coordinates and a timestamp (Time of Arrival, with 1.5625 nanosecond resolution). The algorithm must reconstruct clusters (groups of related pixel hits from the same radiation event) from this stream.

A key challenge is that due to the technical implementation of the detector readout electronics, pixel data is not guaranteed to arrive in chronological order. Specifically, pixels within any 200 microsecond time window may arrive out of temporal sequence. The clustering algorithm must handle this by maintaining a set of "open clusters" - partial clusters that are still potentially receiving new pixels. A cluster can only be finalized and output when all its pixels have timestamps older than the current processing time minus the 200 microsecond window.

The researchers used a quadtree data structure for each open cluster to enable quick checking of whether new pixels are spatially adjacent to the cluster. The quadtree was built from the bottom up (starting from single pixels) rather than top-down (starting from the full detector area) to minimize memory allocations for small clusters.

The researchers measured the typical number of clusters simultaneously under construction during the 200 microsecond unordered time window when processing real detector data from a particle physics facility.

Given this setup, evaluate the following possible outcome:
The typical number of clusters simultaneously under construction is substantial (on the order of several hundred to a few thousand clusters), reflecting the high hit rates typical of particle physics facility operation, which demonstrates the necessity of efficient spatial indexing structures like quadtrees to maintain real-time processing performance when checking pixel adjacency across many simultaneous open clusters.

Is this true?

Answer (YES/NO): NO